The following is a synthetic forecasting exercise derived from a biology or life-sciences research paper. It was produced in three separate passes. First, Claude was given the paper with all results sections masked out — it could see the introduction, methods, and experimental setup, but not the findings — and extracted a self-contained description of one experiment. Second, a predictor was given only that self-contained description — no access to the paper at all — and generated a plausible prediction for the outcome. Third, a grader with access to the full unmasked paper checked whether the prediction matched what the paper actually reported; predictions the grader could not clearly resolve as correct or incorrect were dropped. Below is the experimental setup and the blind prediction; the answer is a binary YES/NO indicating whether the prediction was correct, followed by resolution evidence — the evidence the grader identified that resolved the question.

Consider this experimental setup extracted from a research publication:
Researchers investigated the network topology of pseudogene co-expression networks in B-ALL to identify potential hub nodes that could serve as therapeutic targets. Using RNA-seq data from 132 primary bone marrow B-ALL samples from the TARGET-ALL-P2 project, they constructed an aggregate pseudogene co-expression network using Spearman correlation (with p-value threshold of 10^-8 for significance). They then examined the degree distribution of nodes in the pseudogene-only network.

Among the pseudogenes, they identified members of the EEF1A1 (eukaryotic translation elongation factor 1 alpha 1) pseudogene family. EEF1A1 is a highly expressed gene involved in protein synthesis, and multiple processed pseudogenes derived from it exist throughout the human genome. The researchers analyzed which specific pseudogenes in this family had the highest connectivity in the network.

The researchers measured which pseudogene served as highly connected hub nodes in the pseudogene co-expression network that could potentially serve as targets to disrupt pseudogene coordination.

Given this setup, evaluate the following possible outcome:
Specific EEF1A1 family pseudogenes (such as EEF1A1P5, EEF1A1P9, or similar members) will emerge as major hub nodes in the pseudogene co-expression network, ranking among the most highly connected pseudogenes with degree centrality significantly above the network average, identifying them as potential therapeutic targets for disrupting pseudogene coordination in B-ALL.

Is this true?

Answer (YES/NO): YES